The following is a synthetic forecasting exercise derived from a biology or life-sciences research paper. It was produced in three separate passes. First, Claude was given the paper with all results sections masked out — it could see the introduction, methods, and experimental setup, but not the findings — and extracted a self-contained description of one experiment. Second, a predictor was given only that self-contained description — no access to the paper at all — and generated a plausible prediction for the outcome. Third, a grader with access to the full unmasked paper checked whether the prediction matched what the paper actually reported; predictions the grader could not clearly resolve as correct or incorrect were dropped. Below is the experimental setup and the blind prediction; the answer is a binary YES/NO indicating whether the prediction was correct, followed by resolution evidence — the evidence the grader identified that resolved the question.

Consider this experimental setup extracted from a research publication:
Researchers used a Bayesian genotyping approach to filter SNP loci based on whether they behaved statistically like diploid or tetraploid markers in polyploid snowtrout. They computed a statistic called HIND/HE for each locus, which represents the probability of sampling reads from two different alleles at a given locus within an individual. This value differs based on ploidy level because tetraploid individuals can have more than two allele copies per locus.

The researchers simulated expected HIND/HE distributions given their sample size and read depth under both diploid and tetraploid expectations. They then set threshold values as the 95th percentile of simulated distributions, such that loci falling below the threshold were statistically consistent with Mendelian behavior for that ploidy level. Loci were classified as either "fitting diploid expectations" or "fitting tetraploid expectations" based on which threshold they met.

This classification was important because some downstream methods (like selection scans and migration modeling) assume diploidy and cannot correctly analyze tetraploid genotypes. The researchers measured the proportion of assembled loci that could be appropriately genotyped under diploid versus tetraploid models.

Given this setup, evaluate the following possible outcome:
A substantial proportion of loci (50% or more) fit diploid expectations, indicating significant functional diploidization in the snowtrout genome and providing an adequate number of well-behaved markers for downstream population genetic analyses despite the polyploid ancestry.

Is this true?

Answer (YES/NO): NO